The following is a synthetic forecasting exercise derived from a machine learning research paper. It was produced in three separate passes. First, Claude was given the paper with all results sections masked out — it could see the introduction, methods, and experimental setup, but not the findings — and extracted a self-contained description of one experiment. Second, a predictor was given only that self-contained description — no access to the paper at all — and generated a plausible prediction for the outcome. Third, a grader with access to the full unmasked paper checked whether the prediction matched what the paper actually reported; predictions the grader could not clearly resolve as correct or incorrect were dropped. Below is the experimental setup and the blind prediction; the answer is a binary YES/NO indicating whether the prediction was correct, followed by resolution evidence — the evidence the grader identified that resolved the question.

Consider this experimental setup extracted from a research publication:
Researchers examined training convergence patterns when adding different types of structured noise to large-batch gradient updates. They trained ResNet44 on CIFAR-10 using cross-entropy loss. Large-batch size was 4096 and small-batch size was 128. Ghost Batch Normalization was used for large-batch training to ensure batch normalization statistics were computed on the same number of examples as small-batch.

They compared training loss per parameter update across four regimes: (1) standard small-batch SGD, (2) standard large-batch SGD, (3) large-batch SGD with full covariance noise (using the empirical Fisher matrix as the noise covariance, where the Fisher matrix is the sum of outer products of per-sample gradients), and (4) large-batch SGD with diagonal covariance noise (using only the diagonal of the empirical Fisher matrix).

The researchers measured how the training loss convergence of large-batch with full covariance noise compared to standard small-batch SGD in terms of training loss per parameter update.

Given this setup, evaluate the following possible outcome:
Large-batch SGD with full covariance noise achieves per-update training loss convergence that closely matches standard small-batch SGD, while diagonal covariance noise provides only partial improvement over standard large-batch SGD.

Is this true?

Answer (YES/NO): NO